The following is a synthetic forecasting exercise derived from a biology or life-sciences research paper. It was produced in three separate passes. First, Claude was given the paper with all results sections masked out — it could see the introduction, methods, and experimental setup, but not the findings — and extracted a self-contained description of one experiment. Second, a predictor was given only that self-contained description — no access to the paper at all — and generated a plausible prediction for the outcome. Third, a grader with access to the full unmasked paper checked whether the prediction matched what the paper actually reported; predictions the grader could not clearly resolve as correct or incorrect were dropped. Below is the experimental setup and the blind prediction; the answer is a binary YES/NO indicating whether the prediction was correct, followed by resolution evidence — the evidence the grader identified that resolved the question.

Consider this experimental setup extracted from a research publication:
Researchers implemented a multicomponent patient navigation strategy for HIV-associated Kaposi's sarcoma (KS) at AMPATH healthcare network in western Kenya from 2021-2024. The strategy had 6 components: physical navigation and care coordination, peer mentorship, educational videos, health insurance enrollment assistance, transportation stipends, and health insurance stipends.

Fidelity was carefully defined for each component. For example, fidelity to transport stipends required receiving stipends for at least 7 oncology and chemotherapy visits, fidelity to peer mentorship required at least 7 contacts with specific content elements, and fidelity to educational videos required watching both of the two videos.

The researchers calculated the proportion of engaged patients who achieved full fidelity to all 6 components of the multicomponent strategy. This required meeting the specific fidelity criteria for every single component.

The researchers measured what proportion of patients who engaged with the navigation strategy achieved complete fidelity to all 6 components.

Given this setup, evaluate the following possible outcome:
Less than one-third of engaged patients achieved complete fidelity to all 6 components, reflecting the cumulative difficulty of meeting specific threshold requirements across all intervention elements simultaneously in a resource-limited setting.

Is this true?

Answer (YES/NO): NO